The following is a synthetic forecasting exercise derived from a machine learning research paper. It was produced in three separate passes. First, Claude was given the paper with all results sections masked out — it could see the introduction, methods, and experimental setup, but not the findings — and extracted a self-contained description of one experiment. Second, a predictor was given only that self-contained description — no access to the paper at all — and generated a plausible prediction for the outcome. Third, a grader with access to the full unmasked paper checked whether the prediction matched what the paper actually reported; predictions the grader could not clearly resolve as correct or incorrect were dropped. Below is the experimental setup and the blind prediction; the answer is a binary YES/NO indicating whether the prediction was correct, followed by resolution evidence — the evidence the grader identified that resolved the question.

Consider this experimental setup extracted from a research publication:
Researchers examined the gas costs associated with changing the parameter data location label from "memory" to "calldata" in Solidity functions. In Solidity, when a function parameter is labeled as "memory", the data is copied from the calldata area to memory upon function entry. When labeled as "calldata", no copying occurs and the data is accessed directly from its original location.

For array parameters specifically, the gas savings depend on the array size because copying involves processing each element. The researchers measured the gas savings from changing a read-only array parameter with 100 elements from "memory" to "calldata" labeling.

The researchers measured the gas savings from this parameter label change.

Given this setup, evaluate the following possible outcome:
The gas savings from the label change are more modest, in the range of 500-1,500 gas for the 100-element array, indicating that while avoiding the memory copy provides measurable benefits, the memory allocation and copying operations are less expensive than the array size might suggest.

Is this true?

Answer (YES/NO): NO